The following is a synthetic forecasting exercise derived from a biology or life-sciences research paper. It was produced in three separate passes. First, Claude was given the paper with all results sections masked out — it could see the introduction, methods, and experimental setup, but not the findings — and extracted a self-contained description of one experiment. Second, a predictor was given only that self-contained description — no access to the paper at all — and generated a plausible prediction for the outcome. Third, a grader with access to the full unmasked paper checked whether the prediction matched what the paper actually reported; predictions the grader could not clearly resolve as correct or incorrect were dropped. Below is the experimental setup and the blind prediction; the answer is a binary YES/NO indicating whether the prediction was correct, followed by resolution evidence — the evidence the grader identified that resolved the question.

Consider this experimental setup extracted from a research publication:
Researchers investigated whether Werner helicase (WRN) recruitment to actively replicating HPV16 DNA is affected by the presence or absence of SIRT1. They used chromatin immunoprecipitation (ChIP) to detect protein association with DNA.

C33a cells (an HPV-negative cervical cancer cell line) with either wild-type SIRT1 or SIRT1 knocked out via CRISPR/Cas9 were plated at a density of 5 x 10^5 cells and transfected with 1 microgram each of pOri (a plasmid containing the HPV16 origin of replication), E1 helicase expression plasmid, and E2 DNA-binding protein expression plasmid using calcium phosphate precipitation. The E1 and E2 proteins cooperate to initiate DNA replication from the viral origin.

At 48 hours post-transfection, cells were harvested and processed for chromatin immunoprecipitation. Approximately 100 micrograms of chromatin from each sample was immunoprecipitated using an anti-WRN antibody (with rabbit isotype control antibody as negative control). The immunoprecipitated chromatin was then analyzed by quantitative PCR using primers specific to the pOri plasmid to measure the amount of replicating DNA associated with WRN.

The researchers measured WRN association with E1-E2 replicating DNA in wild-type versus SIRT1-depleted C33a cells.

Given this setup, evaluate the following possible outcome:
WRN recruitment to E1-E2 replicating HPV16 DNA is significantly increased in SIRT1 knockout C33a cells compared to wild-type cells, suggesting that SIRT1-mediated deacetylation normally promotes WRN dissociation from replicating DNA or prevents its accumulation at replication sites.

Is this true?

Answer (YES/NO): NO